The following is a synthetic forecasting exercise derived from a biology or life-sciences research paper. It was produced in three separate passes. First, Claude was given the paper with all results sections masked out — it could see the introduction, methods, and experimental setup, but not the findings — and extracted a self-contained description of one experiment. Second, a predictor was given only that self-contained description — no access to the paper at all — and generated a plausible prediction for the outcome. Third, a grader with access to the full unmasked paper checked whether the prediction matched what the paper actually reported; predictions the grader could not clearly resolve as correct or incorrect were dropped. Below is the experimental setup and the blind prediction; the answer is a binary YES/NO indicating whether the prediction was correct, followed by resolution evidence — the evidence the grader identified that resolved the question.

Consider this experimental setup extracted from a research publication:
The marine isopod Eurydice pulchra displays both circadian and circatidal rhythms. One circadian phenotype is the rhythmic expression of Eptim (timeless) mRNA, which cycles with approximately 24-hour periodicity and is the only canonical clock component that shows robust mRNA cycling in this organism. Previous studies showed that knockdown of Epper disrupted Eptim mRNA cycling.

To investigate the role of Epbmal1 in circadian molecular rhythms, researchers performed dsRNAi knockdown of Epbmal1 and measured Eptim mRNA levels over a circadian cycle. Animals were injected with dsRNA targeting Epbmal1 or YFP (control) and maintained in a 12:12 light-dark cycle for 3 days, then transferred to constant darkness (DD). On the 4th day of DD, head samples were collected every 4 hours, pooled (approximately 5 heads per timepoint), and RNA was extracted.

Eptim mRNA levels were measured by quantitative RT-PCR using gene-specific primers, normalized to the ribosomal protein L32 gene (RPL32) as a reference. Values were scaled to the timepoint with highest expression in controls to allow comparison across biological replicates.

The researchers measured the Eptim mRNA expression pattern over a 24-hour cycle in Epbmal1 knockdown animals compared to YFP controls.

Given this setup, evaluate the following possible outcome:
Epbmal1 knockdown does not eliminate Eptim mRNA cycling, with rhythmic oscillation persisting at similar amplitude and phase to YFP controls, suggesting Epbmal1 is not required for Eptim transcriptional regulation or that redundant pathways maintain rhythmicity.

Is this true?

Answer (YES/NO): NO